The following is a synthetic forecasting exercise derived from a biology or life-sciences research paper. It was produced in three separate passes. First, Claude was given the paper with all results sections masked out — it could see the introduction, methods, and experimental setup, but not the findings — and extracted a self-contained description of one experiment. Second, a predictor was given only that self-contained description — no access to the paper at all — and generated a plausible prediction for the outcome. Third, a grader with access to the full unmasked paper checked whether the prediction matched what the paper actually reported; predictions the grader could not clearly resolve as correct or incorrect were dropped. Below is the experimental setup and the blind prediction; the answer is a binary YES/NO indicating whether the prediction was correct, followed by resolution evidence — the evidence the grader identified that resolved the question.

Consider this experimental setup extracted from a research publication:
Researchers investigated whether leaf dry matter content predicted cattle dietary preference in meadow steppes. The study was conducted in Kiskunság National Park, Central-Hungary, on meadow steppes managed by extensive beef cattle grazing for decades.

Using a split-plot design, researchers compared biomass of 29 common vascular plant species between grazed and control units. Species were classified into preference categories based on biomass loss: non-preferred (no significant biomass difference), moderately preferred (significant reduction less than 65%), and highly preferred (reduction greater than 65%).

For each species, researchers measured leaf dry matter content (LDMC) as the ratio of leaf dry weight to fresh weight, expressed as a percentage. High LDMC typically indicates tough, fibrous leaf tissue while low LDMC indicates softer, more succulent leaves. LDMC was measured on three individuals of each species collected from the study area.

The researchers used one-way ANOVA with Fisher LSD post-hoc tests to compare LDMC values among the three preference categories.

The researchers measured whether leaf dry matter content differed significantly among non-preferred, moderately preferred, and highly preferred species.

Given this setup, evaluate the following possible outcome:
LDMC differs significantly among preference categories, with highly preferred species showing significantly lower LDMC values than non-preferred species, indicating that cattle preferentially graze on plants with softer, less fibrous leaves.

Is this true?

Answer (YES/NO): NO